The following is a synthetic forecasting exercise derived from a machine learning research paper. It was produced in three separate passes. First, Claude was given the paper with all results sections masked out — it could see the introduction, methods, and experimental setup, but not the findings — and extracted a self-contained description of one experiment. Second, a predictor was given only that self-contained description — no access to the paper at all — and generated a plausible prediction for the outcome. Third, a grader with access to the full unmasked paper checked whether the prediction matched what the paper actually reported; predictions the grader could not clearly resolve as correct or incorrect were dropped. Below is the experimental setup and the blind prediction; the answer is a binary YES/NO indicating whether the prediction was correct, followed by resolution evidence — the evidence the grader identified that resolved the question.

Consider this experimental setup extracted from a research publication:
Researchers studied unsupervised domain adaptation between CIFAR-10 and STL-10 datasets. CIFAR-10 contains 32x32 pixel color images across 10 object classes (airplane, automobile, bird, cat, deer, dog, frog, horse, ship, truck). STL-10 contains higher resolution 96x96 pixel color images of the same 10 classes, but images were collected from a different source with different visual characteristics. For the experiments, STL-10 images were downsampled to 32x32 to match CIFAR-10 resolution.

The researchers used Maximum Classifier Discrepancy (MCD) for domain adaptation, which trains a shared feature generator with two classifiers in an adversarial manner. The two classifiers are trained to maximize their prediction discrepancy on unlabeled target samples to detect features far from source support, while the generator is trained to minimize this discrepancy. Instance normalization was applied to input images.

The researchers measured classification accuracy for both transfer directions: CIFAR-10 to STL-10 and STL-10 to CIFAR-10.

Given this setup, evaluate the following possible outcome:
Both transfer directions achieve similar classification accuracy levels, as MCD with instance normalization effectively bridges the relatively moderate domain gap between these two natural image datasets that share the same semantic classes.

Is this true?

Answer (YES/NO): NO